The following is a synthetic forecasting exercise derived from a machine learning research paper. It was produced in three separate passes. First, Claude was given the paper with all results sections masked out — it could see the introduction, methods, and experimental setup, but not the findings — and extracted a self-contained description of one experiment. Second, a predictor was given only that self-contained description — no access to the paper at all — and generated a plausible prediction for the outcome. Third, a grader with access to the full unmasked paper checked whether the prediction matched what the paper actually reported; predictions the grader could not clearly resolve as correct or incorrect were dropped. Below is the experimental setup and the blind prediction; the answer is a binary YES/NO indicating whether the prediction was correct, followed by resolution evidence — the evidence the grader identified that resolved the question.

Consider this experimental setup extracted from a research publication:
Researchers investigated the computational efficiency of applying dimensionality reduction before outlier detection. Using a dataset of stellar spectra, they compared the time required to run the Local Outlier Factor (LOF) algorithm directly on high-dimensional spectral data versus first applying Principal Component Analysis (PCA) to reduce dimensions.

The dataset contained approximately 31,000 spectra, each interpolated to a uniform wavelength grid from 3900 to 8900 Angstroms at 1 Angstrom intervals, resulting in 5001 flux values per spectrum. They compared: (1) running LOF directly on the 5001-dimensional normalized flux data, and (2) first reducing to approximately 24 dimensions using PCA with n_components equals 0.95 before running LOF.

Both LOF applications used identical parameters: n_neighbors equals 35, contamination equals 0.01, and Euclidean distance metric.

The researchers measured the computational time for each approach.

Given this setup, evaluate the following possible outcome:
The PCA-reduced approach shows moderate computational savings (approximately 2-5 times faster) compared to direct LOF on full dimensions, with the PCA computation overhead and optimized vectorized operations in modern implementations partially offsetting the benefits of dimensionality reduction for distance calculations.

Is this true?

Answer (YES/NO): NO